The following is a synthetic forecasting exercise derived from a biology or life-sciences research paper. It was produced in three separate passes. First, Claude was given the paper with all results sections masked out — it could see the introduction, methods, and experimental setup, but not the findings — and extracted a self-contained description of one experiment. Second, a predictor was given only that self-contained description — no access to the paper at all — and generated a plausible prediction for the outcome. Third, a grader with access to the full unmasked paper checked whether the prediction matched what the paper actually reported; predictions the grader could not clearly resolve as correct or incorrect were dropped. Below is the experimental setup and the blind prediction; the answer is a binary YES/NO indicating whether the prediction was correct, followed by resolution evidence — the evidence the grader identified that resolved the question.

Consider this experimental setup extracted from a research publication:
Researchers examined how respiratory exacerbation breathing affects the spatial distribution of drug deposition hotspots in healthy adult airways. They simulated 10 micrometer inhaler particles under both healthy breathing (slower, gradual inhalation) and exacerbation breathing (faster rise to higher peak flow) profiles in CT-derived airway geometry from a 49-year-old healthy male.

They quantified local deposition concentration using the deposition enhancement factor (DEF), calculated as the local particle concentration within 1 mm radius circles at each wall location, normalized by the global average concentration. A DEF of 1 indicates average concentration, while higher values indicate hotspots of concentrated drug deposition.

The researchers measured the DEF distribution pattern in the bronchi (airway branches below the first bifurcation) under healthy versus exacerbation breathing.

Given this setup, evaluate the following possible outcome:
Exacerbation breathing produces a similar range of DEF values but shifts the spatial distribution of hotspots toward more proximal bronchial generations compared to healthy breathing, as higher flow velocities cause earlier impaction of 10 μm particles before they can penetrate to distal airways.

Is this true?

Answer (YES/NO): NO